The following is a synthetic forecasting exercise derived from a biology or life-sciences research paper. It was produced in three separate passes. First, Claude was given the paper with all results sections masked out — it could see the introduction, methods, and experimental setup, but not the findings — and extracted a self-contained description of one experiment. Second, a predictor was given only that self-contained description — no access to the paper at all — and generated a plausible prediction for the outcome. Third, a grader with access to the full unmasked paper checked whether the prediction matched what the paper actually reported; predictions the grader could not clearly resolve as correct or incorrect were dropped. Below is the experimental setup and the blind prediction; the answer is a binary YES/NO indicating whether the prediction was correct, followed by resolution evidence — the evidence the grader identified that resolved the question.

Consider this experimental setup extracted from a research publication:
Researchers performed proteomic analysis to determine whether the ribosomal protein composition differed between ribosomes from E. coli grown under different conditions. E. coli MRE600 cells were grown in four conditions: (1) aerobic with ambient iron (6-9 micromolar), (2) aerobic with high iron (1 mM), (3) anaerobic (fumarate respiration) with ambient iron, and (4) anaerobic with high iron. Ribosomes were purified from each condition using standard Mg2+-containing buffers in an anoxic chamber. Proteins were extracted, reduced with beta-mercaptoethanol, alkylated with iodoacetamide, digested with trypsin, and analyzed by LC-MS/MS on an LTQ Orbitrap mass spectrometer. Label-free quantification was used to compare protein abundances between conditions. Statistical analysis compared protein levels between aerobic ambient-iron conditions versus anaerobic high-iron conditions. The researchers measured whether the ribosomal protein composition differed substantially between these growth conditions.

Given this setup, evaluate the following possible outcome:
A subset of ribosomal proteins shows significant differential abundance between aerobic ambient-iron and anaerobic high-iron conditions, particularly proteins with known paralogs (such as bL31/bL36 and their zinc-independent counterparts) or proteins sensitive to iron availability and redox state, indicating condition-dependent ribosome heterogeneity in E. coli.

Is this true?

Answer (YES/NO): NO